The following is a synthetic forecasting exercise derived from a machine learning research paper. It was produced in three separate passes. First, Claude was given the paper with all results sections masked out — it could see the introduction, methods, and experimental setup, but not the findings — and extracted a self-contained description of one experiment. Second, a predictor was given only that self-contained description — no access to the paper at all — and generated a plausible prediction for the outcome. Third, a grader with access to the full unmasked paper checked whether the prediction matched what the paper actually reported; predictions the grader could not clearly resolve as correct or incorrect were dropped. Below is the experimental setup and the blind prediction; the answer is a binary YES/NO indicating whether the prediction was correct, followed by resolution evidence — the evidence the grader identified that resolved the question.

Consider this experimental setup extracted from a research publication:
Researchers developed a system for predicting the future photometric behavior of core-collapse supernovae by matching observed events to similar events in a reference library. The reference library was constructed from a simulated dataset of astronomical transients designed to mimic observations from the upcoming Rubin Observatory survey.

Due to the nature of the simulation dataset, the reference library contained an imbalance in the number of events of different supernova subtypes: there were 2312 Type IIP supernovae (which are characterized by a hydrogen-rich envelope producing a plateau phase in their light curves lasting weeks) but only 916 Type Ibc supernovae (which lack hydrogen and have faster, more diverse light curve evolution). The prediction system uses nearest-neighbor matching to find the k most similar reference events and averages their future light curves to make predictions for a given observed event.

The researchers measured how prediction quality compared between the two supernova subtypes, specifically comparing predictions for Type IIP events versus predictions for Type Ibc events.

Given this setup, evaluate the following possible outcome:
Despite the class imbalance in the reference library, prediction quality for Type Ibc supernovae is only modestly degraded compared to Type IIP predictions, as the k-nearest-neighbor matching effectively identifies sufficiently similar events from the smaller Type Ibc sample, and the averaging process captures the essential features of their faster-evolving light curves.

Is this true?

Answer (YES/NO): NO